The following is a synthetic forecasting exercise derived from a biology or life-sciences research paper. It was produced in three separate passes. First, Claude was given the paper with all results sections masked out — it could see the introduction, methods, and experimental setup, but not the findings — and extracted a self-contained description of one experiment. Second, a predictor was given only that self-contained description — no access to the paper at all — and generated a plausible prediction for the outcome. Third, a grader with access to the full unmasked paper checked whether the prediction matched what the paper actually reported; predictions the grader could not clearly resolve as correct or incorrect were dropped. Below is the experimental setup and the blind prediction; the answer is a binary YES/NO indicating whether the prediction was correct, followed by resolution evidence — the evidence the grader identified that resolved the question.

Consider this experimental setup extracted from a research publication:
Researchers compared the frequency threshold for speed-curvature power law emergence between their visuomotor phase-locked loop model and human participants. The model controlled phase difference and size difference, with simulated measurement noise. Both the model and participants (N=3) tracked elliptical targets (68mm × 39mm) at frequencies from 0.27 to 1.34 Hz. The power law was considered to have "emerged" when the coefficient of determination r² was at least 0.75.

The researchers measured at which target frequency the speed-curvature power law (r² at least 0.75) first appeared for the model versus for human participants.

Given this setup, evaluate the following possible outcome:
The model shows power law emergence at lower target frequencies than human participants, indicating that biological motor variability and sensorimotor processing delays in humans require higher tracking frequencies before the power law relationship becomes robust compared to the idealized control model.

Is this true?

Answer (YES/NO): YES